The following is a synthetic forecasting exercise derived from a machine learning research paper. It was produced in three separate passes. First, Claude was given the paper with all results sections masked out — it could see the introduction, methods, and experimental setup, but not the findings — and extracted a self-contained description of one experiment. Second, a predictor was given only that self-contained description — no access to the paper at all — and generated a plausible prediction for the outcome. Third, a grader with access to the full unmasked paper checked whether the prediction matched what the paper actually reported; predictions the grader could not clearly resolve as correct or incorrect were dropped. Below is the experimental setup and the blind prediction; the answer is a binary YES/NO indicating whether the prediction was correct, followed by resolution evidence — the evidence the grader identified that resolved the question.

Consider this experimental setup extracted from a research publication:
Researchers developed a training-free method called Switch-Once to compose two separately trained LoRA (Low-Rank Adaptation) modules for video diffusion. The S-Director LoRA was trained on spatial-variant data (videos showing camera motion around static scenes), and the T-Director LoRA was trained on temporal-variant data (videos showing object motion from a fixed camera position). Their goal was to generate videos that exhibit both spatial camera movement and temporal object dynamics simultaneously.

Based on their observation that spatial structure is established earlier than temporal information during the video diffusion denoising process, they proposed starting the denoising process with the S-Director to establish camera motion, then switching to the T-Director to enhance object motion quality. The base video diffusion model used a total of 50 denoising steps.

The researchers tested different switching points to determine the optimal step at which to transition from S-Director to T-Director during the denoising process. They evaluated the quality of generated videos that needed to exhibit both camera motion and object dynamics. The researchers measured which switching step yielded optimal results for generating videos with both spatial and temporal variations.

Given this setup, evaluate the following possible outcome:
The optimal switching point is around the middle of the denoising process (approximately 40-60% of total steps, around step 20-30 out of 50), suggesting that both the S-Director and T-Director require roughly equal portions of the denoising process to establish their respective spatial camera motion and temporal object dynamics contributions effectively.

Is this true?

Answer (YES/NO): NO